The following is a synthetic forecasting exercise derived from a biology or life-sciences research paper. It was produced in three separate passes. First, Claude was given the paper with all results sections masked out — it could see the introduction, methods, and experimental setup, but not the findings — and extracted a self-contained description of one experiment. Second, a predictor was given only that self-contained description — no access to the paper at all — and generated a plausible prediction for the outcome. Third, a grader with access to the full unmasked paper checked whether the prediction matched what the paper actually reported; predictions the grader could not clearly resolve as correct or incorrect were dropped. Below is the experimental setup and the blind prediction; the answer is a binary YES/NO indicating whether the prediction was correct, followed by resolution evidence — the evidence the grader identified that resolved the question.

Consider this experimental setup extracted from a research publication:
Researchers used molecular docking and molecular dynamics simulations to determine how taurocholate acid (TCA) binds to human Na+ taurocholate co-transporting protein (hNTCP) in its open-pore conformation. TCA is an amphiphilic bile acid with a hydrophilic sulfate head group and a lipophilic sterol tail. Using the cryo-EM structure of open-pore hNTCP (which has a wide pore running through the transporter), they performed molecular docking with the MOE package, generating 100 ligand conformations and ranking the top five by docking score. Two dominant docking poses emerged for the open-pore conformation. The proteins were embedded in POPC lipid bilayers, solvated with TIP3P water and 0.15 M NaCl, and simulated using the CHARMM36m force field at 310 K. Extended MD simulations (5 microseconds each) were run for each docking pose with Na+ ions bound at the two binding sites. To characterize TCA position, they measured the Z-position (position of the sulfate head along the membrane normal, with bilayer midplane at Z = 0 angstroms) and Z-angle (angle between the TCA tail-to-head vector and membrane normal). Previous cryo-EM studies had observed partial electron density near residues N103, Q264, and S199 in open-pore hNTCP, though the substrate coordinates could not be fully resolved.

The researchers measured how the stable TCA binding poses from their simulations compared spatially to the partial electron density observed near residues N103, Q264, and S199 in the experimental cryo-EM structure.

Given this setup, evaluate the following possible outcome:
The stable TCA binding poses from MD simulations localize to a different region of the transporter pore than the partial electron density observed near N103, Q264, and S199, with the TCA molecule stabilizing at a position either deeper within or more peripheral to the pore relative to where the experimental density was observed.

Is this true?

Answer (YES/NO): NO